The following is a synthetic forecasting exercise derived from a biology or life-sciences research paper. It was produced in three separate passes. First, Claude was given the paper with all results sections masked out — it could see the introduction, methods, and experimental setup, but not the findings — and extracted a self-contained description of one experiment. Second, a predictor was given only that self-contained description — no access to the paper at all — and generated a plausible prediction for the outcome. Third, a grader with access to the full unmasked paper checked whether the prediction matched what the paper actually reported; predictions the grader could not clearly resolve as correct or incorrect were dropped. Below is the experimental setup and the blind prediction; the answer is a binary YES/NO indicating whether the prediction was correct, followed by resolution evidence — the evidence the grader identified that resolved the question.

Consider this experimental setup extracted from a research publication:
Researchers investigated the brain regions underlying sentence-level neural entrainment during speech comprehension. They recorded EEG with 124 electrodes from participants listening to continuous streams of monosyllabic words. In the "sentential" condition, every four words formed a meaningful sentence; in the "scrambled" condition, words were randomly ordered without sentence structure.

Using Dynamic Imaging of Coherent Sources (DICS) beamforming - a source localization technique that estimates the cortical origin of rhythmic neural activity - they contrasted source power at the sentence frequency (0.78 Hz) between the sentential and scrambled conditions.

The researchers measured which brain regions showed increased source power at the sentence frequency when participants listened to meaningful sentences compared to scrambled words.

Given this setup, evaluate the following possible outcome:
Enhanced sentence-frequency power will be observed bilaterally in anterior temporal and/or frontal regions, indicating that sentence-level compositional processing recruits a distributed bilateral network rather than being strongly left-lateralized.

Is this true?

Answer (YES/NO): NO